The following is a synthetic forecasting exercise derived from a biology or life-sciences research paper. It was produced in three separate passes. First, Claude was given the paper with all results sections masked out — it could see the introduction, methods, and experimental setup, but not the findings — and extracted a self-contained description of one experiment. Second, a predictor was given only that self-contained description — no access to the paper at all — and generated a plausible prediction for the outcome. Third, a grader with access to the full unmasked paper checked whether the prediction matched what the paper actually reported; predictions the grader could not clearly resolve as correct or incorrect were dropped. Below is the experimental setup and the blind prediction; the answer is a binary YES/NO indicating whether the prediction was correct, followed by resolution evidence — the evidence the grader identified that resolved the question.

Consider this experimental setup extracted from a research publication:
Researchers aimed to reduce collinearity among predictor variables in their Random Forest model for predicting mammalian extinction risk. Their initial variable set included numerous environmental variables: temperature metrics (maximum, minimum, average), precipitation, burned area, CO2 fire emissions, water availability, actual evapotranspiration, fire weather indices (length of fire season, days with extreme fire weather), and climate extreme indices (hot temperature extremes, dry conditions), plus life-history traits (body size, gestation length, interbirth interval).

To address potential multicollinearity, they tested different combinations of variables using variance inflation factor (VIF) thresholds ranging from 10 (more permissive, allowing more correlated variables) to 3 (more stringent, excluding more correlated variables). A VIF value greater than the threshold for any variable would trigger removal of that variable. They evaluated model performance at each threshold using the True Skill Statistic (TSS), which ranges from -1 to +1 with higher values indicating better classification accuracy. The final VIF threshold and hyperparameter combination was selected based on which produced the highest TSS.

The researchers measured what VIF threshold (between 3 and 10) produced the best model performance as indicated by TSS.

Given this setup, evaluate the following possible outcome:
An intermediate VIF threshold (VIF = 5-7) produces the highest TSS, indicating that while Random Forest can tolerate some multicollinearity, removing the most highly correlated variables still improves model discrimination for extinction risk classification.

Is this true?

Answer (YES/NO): NO